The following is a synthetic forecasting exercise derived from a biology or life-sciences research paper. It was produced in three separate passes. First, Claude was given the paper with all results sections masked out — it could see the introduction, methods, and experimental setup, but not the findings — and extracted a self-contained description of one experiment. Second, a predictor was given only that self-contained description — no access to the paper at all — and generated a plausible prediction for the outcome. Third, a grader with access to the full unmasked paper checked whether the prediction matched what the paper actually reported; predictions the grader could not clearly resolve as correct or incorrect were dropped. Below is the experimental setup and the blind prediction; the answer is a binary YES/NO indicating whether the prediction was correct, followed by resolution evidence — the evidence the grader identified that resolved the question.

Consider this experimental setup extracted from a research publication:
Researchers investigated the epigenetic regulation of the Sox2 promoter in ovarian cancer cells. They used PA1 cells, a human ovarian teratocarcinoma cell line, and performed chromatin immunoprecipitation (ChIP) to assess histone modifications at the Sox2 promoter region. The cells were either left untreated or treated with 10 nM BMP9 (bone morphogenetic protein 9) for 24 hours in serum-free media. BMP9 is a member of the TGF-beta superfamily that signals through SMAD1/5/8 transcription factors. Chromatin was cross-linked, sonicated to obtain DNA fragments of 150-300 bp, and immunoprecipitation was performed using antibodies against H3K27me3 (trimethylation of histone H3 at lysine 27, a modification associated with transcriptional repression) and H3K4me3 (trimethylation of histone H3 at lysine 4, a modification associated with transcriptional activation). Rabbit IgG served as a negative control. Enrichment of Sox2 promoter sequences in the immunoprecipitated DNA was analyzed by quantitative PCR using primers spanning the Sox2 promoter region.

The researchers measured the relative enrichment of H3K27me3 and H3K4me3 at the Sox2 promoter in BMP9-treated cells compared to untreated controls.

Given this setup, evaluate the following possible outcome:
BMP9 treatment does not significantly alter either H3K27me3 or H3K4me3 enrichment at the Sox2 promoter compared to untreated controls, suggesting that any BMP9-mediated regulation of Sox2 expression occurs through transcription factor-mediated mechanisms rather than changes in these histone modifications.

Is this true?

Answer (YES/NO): NO